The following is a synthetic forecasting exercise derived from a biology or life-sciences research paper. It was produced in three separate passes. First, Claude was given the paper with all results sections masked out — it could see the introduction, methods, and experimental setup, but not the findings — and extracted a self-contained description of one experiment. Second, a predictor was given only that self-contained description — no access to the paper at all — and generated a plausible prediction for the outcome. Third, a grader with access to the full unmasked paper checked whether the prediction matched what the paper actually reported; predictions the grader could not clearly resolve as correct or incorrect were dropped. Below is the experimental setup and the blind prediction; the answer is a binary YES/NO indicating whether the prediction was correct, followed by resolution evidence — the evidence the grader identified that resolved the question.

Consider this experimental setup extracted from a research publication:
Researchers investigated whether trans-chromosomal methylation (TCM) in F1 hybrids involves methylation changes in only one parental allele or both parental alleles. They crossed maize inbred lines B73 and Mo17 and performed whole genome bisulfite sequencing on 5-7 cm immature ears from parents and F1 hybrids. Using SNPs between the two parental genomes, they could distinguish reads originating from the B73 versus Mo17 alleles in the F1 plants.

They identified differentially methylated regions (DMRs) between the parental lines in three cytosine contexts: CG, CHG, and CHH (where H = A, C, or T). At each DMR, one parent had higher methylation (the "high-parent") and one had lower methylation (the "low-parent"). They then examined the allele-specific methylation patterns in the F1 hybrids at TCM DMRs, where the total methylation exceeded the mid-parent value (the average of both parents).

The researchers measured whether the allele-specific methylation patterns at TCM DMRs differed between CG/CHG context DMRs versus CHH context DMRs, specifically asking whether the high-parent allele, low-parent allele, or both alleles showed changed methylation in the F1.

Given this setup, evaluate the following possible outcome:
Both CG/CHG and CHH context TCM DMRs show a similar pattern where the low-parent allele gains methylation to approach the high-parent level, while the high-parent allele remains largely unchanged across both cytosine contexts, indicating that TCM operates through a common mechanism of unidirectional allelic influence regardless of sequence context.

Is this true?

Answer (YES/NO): NO